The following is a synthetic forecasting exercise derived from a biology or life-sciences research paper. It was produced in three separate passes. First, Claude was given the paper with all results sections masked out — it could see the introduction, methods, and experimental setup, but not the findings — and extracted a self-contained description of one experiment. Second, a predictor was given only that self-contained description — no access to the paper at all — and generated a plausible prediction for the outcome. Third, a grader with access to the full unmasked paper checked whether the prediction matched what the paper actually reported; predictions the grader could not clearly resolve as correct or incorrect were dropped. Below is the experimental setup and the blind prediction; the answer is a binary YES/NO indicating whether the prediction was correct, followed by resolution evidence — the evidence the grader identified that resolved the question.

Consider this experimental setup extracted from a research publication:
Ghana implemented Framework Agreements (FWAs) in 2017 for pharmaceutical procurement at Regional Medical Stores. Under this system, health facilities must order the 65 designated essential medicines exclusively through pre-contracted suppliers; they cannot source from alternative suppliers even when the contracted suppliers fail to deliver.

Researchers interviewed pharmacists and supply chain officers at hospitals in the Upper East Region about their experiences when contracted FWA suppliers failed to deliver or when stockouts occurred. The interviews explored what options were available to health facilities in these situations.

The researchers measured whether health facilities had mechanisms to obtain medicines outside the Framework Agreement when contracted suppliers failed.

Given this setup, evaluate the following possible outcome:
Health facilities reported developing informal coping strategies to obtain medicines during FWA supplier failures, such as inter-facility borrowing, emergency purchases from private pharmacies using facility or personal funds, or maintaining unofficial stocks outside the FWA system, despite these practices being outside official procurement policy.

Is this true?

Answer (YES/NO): NO